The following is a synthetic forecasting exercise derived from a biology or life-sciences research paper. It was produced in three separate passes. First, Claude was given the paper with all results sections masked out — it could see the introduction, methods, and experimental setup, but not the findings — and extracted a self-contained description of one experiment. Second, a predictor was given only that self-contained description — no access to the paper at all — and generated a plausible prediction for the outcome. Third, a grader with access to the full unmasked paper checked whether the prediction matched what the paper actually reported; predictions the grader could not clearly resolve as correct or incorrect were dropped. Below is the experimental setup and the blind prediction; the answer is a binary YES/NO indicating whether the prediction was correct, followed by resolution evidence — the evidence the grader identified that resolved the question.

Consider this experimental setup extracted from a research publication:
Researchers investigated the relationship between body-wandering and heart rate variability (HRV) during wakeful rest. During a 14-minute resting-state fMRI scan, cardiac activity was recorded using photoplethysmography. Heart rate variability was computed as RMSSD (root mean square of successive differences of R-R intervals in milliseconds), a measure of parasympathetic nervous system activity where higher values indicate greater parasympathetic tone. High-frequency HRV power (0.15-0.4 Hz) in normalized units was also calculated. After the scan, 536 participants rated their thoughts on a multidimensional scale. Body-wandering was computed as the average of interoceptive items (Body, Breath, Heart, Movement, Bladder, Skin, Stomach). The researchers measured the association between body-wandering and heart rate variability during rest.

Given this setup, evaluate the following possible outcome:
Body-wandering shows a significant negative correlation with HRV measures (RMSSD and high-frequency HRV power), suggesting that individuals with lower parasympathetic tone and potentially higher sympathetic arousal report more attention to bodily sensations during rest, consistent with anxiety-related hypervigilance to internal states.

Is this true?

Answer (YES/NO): YES